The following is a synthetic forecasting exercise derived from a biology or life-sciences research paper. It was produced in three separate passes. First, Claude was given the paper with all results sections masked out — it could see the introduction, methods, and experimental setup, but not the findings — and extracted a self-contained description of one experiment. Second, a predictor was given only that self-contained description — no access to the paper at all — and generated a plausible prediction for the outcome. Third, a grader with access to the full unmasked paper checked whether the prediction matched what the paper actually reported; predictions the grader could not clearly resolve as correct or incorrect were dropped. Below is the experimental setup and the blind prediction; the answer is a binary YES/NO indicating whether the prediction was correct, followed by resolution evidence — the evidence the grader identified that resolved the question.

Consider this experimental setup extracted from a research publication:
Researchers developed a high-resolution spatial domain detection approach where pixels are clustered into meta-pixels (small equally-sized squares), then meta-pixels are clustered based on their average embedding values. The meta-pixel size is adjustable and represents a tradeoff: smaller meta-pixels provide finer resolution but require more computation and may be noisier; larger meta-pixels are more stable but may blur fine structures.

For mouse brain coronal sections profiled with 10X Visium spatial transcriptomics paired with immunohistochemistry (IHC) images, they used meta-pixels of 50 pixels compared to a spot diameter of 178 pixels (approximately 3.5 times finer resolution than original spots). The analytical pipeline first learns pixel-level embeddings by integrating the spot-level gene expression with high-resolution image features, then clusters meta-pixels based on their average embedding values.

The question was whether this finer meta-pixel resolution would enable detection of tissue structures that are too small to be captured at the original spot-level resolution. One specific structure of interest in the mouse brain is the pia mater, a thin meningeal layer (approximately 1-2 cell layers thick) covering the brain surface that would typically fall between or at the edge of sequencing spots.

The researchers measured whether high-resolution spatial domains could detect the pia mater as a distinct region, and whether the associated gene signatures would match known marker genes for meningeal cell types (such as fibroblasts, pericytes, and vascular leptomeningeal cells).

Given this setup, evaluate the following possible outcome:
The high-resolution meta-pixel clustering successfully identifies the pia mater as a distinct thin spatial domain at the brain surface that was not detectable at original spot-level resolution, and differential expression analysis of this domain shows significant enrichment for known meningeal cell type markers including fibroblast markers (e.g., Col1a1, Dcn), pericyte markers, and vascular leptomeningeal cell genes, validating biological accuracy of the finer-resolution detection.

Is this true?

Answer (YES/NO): YES